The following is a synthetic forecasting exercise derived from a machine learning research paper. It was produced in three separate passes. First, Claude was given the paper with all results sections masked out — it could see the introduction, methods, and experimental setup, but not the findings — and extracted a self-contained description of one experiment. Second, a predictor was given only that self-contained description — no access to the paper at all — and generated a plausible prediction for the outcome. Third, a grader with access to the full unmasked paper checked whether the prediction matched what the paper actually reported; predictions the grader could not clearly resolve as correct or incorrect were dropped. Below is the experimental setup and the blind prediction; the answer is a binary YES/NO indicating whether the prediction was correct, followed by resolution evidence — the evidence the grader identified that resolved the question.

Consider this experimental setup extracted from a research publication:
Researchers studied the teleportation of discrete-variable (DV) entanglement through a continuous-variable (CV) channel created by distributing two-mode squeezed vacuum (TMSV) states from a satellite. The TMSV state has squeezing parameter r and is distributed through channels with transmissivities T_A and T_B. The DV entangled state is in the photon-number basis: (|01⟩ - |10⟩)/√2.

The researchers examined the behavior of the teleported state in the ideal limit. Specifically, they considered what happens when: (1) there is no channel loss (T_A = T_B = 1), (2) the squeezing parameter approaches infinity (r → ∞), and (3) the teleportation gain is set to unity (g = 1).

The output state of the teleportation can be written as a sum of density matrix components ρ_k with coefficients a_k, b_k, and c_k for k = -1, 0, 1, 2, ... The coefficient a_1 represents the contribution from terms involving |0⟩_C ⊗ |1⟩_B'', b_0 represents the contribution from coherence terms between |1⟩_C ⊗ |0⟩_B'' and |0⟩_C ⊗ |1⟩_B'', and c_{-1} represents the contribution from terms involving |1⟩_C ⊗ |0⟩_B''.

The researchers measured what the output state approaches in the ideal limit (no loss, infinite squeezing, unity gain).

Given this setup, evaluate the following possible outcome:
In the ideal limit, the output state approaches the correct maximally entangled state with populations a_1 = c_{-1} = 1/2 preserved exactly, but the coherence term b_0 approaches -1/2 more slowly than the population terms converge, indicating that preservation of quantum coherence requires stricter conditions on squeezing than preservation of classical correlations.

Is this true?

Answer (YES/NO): NO